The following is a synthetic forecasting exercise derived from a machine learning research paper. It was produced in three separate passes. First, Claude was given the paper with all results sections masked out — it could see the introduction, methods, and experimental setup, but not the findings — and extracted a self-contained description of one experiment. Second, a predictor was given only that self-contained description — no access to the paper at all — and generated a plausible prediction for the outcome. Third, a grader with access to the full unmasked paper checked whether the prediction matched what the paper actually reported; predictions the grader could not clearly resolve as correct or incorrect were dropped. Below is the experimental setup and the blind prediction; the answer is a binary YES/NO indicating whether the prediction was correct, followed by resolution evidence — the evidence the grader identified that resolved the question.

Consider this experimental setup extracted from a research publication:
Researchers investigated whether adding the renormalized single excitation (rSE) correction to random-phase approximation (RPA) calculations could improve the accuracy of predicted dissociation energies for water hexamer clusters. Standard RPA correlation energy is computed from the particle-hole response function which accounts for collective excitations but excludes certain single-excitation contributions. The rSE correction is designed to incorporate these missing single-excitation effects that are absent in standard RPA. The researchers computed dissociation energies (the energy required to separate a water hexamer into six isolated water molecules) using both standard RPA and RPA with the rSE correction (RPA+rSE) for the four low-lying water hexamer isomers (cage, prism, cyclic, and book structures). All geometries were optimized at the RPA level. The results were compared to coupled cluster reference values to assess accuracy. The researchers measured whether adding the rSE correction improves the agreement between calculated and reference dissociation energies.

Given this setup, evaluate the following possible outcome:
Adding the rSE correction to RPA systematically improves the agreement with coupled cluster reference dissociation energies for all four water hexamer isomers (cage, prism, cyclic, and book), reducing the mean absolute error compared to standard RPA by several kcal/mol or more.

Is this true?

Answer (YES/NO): NO